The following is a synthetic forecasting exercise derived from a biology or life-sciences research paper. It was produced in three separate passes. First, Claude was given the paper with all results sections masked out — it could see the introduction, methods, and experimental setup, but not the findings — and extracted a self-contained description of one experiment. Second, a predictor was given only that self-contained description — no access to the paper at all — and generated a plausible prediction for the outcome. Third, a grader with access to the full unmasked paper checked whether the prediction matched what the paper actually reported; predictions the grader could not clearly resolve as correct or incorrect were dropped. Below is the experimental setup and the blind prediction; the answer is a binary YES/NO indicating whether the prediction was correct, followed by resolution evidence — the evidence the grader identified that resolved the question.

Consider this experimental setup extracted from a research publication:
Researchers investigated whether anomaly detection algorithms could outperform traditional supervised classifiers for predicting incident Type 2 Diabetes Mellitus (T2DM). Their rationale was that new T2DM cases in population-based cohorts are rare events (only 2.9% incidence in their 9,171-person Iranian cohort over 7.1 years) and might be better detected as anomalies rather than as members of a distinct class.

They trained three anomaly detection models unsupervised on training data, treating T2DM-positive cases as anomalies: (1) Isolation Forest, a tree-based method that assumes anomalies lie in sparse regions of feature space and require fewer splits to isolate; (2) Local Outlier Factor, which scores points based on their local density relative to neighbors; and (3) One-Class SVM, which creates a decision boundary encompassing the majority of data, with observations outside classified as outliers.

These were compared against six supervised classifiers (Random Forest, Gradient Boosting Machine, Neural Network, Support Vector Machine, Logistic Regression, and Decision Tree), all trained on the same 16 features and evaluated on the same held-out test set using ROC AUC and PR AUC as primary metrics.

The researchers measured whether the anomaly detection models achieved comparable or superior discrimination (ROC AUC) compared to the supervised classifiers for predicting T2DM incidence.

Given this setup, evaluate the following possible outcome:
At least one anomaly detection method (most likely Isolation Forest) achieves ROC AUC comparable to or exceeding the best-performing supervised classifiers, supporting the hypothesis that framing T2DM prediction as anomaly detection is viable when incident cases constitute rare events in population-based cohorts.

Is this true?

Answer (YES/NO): NO